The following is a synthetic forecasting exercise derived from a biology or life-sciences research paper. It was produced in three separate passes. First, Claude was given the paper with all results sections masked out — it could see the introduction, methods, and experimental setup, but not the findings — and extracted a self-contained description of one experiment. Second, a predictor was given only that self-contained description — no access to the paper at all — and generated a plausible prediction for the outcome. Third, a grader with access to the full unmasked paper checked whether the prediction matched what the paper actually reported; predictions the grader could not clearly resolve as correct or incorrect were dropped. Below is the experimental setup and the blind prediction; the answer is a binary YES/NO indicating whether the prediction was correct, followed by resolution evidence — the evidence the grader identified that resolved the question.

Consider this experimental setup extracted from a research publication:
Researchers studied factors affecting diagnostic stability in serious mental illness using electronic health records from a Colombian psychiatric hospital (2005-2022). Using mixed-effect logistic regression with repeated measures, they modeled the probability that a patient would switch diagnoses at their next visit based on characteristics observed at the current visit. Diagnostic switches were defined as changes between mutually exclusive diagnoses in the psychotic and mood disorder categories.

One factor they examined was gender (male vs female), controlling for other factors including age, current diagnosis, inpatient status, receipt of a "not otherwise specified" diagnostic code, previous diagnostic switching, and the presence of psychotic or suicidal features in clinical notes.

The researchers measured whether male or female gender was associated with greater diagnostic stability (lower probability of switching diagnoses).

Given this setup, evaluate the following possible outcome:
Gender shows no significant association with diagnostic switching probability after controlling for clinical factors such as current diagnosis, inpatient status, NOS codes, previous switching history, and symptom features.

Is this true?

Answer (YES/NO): NO